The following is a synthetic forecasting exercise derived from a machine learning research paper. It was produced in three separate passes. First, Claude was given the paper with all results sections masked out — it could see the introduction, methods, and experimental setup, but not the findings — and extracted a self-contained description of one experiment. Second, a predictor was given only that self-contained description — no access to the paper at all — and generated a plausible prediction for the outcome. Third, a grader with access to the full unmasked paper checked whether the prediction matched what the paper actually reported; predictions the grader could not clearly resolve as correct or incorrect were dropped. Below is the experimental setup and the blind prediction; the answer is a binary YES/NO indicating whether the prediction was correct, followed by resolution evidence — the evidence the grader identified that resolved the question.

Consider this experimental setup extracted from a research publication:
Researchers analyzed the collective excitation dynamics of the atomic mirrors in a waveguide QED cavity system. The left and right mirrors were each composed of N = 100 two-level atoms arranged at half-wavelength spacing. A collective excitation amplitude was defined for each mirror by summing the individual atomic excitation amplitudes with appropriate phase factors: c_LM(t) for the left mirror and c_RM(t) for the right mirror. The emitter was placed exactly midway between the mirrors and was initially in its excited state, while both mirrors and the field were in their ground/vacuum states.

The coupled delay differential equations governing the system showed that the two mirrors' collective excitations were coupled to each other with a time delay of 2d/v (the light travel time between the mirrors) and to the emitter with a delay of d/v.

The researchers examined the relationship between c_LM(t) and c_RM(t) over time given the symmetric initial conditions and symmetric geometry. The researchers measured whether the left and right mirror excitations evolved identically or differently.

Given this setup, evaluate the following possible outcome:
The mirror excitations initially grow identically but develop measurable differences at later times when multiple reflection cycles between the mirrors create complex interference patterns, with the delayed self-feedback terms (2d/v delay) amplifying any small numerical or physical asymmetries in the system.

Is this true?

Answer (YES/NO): NO